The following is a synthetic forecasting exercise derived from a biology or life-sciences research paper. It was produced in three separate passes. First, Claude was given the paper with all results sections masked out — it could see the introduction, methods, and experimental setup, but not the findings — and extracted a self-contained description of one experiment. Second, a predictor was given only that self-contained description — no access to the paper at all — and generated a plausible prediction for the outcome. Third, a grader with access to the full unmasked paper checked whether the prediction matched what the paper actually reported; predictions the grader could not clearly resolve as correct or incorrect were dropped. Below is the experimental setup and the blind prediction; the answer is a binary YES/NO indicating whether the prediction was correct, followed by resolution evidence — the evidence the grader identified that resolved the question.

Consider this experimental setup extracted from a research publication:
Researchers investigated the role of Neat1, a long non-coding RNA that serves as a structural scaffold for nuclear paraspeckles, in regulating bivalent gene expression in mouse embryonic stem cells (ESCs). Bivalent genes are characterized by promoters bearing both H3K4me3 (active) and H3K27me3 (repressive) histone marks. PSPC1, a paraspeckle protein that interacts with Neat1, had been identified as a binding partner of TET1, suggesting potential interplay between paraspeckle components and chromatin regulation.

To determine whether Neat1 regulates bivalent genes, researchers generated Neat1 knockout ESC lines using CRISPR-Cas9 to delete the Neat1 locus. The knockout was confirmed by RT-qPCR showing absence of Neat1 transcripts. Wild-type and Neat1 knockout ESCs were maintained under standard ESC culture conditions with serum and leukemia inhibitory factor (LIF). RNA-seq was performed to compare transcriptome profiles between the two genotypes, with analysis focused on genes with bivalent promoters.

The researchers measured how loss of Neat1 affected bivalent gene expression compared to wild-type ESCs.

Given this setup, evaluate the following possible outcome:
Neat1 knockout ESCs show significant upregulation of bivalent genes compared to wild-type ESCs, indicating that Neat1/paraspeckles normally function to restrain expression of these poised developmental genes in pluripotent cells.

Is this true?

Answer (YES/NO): NO